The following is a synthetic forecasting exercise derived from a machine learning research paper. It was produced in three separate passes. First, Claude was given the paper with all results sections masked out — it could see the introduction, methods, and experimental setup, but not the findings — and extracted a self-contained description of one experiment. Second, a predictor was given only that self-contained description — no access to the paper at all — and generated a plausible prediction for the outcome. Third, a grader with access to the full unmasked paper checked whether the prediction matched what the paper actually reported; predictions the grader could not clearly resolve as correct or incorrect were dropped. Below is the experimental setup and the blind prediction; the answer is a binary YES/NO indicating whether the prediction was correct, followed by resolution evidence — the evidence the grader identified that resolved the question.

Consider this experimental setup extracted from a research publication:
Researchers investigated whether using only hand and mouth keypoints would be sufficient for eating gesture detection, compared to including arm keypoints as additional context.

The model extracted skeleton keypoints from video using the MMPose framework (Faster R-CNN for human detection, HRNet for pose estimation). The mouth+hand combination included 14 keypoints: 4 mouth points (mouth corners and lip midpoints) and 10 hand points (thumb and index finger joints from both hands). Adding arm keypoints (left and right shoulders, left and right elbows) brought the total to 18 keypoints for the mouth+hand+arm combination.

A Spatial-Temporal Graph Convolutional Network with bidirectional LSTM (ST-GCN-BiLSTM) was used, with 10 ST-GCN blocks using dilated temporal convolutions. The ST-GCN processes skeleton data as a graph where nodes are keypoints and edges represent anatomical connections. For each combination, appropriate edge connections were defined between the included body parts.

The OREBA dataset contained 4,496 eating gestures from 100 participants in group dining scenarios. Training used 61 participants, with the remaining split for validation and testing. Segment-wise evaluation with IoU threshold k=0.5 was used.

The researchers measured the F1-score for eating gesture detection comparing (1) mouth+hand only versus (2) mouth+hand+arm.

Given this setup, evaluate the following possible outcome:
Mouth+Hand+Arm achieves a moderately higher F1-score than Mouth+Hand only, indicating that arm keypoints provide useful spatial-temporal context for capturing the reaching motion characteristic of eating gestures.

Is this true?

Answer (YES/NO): NO